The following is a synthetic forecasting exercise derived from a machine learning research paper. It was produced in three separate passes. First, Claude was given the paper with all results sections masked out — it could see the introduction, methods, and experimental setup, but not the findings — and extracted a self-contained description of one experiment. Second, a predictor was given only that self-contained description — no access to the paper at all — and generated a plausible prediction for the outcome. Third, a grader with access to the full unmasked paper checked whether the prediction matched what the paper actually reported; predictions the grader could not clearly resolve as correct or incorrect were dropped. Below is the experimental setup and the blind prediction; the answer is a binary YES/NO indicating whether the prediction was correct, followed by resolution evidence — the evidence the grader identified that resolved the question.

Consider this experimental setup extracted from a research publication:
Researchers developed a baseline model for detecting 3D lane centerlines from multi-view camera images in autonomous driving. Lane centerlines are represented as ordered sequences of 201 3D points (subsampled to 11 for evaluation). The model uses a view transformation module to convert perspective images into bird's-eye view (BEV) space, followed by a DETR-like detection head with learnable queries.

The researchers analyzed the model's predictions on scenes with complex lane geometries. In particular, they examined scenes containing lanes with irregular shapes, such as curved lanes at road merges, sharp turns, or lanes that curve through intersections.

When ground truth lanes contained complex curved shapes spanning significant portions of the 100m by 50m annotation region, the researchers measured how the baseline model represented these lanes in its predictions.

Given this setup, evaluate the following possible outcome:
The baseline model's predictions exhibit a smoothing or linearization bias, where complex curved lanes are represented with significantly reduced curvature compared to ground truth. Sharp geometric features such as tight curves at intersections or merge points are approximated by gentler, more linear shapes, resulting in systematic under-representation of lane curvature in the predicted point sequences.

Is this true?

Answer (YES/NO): NO